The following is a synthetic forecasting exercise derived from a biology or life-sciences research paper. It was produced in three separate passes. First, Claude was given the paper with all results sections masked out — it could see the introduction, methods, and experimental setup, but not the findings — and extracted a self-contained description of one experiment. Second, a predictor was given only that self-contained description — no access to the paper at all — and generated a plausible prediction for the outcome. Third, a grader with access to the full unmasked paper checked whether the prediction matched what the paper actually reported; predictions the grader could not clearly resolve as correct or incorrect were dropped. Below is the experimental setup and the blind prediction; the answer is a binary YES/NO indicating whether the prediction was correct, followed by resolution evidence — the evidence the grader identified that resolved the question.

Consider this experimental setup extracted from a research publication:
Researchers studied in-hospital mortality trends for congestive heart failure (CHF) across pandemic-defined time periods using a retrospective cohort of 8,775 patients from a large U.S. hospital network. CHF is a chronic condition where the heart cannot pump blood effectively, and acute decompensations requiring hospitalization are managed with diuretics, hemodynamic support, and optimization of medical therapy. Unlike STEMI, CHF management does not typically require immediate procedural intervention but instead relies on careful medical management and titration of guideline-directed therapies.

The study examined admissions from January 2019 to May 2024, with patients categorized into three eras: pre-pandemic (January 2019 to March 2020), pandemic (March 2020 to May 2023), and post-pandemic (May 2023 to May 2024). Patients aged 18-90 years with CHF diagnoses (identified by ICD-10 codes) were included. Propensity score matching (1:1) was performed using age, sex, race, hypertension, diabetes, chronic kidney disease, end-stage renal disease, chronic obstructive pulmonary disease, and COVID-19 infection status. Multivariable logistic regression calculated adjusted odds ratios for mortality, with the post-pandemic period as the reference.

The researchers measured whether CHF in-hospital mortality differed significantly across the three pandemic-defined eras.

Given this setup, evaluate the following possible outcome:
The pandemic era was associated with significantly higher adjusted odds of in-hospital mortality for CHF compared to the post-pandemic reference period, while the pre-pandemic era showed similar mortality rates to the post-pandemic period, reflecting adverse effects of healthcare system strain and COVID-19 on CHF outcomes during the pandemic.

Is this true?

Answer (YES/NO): NO